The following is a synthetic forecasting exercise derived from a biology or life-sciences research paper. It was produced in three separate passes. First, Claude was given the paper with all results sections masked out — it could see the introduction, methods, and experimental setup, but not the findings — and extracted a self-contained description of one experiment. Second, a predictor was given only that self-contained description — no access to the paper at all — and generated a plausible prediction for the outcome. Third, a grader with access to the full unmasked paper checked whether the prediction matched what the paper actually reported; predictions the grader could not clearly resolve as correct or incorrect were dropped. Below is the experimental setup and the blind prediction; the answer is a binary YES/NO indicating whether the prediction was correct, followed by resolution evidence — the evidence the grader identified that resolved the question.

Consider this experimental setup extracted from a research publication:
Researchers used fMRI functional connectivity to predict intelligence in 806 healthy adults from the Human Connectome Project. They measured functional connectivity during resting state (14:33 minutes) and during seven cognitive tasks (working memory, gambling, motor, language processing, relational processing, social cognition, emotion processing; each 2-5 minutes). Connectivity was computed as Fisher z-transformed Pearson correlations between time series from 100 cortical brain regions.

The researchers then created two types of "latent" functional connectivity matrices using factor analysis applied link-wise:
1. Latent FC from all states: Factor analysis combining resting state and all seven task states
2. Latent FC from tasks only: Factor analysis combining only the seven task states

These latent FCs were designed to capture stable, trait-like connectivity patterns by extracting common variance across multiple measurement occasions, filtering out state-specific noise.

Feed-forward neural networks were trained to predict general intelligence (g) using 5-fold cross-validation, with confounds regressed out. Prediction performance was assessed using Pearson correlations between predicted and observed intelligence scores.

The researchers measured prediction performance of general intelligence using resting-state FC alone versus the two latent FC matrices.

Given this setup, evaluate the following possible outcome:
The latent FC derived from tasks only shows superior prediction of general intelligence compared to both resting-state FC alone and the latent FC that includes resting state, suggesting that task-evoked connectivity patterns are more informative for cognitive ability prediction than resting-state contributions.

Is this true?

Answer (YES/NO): NO